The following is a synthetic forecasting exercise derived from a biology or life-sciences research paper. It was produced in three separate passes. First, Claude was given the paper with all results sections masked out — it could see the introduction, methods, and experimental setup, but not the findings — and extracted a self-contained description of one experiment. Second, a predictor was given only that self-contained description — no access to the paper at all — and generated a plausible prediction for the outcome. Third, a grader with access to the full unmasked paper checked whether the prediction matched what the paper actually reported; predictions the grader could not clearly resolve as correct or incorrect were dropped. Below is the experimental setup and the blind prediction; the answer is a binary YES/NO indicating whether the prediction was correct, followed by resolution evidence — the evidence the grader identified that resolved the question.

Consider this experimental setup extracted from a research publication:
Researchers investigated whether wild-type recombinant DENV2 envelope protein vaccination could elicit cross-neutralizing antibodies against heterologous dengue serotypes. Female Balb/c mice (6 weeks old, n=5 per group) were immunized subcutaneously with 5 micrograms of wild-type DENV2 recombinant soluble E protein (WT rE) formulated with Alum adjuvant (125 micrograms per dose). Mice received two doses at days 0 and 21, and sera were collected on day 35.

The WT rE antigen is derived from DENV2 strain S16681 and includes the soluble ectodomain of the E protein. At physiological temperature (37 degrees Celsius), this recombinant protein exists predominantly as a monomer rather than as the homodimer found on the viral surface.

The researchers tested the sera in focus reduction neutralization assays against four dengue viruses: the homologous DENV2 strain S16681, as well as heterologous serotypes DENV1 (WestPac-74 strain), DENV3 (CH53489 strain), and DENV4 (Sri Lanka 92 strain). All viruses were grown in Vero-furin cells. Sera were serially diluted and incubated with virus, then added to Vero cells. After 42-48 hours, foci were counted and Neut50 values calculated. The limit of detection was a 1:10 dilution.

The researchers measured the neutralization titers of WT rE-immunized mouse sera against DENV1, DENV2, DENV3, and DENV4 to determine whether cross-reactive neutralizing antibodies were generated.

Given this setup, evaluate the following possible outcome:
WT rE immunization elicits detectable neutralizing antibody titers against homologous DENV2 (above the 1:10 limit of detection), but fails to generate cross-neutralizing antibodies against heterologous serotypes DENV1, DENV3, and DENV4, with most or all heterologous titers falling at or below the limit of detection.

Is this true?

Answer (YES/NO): YES